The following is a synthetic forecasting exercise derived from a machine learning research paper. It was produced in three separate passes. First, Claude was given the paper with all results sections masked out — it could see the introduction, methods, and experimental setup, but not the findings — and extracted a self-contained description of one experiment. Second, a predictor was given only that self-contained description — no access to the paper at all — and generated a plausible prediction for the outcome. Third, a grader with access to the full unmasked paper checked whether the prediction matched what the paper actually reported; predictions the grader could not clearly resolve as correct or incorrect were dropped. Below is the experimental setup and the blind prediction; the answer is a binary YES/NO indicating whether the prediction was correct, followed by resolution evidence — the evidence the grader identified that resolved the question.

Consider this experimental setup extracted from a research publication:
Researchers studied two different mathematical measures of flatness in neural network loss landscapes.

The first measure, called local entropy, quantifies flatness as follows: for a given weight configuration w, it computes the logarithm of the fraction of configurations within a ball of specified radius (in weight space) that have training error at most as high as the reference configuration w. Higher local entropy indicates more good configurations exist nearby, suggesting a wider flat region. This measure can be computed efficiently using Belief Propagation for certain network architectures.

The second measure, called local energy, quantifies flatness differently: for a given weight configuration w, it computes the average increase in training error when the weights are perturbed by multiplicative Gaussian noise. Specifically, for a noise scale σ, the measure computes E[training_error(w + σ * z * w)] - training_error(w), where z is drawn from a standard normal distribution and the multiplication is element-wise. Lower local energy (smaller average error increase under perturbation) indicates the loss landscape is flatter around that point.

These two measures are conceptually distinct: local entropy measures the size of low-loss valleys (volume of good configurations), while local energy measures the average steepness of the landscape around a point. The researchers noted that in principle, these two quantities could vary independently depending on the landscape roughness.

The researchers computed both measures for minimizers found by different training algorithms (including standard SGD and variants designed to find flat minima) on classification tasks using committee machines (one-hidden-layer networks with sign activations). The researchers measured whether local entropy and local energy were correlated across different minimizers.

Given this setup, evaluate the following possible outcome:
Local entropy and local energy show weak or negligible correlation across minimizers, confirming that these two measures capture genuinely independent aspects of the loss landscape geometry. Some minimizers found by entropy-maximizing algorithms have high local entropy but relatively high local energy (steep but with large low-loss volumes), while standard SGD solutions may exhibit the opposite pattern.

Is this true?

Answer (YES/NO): NO